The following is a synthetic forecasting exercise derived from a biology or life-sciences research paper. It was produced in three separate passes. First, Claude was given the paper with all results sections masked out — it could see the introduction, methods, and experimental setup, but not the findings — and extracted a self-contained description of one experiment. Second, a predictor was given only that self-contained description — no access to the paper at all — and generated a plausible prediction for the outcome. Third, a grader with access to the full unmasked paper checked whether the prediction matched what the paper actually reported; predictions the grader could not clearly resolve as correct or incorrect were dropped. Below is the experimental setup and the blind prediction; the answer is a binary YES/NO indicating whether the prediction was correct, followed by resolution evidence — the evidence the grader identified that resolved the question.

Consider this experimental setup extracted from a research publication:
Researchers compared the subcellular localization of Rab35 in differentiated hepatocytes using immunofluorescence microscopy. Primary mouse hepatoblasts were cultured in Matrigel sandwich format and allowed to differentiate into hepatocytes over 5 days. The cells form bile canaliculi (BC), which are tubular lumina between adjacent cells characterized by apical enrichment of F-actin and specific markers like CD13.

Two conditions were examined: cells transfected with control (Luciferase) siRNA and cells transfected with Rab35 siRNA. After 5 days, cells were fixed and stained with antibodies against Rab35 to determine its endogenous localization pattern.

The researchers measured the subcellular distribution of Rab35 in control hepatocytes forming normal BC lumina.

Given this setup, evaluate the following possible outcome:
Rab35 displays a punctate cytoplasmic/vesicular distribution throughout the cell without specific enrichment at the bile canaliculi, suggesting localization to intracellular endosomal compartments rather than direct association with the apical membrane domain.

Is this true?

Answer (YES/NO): NO